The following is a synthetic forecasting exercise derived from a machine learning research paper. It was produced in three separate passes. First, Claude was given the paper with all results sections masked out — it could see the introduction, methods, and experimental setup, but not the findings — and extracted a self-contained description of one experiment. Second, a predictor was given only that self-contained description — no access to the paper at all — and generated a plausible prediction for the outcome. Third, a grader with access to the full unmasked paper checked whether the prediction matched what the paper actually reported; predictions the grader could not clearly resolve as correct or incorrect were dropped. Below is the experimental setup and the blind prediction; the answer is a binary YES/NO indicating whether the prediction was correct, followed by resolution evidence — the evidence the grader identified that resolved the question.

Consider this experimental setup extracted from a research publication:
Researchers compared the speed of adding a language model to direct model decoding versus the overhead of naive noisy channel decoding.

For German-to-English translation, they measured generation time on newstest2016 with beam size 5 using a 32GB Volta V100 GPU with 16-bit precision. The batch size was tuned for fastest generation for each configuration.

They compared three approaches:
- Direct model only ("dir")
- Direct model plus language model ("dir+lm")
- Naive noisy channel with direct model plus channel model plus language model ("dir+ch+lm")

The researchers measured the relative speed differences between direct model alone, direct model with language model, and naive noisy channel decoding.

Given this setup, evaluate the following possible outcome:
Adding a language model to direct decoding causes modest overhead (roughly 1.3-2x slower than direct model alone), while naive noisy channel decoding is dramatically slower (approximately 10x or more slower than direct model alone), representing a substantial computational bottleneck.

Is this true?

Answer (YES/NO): NO